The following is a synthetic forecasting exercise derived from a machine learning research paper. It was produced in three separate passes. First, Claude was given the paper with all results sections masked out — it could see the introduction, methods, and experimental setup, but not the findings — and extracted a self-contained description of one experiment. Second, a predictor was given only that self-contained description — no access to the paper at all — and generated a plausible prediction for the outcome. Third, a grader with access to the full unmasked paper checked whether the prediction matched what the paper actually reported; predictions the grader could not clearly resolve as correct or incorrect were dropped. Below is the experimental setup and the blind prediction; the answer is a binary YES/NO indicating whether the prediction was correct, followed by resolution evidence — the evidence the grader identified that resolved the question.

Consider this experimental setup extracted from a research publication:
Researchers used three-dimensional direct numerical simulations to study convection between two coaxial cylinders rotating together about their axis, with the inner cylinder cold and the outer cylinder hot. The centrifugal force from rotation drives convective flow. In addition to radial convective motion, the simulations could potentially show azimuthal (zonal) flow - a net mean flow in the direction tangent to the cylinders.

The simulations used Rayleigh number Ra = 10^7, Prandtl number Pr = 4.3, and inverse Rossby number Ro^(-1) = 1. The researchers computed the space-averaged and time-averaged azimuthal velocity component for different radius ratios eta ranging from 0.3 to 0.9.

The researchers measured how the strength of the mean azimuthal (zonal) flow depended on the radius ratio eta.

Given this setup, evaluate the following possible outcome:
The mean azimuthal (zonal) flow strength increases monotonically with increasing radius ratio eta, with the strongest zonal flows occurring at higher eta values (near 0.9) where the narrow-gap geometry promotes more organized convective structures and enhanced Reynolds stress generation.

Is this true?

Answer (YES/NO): NO